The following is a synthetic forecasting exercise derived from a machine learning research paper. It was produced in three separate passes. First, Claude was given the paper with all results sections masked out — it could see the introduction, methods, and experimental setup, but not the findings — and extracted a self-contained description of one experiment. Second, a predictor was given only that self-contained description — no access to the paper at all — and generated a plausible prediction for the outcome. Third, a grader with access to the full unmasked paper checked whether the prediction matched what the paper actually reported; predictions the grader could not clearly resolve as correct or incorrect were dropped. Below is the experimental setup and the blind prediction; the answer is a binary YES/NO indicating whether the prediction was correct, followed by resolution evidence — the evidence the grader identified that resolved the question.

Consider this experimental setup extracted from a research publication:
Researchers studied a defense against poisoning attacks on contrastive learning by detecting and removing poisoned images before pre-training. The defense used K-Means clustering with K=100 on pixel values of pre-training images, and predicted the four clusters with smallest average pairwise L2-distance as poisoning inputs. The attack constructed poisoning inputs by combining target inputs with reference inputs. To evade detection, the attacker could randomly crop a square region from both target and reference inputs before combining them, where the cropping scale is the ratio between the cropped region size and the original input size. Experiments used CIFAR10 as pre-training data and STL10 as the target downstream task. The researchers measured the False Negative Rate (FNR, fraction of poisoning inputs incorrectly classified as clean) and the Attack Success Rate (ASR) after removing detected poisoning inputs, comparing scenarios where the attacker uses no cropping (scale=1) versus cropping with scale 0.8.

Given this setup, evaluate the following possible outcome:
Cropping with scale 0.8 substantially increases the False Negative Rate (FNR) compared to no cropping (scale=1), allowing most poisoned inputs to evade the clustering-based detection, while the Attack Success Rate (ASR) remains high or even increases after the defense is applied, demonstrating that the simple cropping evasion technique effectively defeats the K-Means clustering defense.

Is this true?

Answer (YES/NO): YES